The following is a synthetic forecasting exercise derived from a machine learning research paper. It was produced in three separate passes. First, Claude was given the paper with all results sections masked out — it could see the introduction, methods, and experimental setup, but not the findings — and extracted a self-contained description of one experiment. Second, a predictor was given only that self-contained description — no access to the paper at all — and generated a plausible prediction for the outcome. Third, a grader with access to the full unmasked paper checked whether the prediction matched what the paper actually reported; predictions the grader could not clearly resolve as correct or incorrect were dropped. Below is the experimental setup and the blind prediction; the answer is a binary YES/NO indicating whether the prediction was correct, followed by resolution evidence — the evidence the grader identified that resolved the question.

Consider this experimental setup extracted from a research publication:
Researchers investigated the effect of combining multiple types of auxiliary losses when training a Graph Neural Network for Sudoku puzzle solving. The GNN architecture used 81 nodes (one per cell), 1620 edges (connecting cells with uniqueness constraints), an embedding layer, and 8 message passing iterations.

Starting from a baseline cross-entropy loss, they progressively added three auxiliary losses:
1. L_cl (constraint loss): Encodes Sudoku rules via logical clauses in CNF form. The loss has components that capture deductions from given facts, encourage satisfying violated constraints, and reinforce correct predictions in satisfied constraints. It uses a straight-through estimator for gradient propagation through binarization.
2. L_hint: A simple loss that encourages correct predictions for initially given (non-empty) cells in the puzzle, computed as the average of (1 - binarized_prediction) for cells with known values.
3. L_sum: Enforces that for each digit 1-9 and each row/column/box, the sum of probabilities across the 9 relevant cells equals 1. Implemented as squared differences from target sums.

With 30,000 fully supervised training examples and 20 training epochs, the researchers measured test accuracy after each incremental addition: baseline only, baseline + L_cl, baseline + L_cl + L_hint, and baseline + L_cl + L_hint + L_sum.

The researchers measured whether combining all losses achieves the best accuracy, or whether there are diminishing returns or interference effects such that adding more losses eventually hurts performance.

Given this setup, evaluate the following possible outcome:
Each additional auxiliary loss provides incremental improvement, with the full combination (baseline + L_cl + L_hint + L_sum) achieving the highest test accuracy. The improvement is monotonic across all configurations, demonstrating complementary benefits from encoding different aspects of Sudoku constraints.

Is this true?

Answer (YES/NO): YES